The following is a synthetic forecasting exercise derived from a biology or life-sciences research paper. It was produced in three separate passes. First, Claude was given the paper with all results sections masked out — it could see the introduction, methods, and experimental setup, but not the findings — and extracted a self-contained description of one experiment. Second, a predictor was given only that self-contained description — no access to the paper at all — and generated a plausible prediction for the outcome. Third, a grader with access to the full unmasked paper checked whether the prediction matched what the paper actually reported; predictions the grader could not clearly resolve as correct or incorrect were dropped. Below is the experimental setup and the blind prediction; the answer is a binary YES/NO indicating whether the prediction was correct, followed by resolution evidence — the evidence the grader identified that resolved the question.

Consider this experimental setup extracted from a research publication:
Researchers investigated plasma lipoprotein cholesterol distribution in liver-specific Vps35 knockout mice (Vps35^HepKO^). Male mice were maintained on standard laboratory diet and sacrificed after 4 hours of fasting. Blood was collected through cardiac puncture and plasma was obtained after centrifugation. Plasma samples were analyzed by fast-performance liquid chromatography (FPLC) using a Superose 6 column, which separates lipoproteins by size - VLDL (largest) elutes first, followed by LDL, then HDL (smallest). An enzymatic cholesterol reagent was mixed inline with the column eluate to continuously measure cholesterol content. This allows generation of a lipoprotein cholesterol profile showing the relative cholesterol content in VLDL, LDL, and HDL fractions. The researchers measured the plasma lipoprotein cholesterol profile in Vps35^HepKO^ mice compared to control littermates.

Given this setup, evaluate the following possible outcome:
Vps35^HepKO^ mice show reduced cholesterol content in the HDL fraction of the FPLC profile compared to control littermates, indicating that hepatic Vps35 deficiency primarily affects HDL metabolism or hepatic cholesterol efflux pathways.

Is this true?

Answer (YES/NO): NO